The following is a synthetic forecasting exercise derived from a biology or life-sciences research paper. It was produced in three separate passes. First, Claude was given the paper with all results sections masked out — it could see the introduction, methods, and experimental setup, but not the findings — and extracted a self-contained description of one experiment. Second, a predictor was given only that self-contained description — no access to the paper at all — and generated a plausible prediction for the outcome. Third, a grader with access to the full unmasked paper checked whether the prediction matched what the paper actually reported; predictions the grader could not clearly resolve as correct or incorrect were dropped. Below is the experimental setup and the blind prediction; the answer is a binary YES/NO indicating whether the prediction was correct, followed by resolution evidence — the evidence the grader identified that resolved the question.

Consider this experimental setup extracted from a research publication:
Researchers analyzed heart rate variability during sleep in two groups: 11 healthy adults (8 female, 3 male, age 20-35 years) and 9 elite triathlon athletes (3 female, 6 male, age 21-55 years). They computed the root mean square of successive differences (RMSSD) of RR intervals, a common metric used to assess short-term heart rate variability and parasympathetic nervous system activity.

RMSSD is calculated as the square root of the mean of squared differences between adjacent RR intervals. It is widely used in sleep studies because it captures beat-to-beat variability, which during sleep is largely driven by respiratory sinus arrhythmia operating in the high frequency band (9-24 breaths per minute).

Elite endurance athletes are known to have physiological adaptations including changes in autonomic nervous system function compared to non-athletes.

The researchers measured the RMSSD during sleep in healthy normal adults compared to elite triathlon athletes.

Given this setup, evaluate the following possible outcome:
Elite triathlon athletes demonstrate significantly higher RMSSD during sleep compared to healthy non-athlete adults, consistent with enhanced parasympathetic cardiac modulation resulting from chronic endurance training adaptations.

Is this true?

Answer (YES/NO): NO